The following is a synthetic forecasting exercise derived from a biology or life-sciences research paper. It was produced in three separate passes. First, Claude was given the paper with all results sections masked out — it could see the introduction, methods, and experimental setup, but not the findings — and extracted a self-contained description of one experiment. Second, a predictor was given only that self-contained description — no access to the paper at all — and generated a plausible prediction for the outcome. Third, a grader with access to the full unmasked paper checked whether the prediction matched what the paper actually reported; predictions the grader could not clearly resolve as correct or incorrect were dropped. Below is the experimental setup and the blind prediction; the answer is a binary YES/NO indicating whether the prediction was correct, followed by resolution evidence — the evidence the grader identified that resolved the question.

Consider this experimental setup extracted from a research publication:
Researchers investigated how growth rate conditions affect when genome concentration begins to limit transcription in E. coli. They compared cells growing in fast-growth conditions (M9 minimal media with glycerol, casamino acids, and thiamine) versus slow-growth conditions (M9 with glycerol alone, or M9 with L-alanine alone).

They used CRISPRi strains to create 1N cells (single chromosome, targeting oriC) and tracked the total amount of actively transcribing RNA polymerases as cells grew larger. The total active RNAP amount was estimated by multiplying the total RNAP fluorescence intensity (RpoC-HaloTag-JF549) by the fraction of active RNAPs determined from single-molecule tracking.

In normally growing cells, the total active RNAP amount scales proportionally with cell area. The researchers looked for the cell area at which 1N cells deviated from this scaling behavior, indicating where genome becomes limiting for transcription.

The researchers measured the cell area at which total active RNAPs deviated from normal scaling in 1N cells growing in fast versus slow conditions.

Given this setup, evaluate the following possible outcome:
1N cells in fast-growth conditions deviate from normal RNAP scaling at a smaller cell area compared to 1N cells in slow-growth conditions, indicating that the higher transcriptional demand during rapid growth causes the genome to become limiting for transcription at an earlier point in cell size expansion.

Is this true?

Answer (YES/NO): NO